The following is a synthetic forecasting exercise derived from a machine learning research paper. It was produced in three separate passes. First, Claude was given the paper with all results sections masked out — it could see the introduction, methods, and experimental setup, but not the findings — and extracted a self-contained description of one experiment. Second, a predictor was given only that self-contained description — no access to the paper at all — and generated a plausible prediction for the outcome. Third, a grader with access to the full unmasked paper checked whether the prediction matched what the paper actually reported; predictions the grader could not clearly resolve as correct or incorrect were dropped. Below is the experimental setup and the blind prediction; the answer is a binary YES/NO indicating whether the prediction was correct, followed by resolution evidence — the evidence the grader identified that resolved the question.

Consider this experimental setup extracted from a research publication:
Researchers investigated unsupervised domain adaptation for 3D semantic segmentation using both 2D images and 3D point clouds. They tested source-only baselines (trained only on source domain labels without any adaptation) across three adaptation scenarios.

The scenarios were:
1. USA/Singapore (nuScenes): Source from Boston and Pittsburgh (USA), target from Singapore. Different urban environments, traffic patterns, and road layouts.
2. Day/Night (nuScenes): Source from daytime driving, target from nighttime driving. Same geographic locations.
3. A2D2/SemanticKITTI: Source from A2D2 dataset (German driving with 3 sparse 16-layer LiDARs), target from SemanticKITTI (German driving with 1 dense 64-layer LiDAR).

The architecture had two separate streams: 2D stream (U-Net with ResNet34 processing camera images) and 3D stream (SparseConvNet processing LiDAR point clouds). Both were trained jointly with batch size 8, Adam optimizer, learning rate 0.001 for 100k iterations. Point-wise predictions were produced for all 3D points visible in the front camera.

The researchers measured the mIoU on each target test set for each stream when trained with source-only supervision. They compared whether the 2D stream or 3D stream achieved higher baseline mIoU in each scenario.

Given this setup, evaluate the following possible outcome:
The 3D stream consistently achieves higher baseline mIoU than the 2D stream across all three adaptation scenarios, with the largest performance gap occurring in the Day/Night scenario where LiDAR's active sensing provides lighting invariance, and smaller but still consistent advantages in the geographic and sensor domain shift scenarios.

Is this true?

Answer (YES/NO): NO